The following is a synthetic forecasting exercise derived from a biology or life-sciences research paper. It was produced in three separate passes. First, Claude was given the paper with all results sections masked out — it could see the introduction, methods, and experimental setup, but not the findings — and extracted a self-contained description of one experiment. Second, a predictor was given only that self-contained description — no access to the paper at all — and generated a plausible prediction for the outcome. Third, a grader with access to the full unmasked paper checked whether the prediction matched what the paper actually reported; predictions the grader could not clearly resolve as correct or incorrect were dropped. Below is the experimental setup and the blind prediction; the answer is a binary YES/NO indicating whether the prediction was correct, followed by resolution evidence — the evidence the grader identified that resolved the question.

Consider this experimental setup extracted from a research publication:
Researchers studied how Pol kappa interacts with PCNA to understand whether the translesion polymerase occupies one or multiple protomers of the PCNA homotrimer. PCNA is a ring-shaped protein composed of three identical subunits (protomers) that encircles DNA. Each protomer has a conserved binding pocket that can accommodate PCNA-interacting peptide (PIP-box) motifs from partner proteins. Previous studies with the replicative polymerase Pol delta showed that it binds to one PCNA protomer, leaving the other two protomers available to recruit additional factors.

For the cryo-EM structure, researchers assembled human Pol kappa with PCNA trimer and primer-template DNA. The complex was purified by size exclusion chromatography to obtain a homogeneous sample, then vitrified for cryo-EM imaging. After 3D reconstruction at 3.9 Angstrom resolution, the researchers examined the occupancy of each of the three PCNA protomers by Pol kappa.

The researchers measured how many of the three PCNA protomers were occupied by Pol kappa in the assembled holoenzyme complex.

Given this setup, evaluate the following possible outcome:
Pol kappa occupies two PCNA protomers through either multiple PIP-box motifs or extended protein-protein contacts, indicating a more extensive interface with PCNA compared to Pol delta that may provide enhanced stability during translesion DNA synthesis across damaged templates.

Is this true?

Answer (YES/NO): NO